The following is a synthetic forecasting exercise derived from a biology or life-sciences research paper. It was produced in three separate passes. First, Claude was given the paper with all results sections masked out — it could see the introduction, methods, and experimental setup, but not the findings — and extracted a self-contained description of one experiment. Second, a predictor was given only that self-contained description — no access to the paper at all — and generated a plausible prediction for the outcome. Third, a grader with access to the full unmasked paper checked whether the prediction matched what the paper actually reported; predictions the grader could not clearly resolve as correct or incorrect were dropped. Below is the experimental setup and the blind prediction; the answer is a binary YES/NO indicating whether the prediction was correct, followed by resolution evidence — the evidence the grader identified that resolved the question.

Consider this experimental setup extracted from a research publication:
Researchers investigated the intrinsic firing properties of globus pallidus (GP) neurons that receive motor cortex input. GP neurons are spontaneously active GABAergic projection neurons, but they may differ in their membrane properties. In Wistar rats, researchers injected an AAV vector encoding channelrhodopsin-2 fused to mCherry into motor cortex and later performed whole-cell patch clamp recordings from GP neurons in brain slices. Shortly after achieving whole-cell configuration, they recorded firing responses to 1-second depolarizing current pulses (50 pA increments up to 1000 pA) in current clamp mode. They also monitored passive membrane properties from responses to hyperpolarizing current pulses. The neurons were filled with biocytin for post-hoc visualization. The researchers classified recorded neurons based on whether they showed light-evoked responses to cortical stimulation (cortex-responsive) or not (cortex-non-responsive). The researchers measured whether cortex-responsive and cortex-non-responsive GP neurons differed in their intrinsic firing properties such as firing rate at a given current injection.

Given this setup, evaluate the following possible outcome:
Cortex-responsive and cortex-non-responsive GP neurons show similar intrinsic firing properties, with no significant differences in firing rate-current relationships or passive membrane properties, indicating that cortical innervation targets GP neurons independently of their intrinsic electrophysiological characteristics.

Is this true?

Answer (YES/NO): NO